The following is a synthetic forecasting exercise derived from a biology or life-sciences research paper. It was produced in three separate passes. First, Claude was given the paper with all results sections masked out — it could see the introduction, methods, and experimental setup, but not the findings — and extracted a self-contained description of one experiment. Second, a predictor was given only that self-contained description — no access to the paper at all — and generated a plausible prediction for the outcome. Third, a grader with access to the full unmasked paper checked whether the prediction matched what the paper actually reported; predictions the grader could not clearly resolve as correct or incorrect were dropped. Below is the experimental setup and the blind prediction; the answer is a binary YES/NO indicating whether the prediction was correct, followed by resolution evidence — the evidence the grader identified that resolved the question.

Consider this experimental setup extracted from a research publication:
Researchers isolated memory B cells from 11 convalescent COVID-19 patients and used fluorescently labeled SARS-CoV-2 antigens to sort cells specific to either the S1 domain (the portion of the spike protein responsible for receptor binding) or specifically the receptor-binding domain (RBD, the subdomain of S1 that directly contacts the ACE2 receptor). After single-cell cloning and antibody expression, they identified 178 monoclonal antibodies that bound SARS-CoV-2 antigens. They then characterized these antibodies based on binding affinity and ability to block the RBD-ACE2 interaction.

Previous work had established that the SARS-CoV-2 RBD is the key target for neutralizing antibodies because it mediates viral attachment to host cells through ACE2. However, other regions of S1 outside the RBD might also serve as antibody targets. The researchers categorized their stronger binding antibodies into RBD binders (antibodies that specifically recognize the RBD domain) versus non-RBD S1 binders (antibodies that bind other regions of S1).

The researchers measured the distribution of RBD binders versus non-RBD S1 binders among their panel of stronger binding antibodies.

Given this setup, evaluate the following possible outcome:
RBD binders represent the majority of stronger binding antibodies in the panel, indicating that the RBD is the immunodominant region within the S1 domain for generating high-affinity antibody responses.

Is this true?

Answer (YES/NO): YES